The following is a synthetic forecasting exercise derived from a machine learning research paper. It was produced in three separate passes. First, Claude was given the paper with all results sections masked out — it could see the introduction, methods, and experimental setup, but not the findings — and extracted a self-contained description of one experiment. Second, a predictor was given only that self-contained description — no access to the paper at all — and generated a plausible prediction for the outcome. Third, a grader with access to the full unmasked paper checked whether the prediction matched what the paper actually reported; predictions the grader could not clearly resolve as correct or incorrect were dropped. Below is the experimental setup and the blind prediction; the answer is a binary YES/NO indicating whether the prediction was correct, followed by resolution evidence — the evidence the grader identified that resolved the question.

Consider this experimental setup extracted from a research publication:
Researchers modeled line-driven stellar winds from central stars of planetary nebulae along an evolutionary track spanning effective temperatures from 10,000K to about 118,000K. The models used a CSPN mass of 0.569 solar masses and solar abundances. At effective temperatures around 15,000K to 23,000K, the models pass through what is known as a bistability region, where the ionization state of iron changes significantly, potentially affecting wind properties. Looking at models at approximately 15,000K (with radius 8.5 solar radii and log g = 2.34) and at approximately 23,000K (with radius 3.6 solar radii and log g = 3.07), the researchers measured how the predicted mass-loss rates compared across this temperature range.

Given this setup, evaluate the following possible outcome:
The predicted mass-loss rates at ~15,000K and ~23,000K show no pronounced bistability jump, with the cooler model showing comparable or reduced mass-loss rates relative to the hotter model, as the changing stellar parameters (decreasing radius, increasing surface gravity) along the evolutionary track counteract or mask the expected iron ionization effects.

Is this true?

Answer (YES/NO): NO